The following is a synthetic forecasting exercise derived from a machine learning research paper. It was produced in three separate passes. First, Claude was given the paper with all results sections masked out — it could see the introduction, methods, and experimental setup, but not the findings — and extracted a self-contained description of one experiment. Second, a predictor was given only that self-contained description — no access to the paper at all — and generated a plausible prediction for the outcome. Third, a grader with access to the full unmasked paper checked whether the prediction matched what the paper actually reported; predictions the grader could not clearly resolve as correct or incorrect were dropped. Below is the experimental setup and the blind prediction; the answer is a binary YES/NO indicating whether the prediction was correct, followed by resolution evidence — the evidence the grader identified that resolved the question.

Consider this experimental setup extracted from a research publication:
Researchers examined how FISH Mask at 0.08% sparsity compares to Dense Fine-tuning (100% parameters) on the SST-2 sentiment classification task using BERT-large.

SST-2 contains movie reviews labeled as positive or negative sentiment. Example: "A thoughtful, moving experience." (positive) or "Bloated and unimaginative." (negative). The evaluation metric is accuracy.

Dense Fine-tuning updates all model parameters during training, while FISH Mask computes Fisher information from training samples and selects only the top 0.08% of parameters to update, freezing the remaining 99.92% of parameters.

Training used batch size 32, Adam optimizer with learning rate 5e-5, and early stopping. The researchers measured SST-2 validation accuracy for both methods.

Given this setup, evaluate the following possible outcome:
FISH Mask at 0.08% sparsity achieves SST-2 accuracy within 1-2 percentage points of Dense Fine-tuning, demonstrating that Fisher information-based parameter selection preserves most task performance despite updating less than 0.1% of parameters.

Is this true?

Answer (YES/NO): YES